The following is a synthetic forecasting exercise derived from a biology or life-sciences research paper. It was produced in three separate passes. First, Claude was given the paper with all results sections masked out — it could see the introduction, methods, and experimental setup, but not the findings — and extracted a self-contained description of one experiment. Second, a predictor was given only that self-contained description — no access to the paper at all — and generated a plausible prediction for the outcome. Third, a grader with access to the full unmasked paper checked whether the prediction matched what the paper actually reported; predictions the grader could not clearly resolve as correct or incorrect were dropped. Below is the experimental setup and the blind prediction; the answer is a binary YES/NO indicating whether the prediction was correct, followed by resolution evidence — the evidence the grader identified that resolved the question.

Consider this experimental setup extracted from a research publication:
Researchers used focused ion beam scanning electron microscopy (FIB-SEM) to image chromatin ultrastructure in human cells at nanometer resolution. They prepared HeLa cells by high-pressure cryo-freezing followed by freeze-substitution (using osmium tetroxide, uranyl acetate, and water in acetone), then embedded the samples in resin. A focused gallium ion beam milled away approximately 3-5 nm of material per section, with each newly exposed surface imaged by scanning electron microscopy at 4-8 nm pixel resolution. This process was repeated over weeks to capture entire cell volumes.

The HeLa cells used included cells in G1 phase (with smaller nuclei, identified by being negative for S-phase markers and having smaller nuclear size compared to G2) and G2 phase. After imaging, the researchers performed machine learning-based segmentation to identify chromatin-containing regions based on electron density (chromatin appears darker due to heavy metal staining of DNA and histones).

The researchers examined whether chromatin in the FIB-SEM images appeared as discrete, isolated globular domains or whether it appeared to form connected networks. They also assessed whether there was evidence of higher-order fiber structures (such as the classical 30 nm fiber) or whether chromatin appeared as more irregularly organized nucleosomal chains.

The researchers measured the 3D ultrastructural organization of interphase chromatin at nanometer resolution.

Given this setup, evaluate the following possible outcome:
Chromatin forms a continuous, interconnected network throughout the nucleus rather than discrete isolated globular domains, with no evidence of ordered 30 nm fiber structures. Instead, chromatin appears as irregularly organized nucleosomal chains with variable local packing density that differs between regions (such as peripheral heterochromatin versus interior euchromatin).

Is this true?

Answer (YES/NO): NO